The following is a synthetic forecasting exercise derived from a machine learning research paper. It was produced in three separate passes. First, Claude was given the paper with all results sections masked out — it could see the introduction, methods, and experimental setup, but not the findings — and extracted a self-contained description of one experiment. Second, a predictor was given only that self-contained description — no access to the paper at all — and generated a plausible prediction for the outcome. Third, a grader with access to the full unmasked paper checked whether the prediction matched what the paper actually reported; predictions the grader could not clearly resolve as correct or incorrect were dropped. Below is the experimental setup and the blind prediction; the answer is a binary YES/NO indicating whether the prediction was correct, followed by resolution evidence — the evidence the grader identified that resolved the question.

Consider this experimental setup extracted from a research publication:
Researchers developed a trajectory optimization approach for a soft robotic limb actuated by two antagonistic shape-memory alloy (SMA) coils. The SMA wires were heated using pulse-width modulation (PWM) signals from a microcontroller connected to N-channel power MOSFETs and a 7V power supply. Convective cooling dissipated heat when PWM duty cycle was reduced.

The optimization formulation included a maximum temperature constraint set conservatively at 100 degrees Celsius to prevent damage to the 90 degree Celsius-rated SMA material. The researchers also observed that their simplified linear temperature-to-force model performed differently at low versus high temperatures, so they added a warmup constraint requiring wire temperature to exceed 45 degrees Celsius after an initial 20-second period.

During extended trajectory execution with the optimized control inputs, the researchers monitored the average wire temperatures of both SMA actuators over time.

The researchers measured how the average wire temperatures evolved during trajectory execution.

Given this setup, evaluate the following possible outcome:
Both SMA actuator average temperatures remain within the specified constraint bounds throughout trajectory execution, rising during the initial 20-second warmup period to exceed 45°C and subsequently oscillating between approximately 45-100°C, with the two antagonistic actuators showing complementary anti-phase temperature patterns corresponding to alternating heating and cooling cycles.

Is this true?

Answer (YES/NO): NO